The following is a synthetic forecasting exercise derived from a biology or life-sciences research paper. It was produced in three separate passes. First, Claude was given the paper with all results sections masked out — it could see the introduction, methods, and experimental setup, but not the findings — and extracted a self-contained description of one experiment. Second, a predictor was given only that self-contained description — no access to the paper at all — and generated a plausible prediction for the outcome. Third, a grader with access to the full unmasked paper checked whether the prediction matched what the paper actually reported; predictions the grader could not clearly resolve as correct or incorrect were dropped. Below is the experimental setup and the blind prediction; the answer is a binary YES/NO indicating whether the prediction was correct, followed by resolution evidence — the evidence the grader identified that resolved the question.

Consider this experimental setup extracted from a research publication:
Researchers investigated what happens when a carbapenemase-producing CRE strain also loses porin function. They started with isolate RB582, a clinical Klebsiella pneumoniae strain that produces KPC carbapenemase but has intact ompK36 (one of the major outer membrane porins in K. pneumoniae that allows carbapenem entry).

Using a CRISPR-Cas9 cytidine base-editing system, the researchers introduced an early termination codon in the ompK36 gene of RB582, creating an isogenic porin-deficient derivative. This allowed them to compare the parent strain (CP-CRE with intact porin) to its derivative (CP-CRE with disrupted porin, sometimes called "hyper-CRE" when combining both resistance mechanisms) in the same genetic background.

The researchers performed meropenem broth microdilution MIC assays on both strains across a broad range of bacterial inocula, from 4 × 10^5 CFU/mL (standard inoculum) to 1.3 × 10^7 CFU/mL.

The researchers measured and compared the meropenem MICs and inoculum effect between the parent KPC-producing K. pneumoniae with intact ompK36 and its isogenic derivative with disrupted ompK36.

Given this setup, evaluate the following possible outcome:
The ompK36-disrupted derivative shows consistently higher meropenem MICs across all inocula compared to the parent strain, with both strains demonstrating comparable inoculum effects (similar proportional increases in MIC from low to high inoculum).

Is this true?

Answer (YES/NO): NO